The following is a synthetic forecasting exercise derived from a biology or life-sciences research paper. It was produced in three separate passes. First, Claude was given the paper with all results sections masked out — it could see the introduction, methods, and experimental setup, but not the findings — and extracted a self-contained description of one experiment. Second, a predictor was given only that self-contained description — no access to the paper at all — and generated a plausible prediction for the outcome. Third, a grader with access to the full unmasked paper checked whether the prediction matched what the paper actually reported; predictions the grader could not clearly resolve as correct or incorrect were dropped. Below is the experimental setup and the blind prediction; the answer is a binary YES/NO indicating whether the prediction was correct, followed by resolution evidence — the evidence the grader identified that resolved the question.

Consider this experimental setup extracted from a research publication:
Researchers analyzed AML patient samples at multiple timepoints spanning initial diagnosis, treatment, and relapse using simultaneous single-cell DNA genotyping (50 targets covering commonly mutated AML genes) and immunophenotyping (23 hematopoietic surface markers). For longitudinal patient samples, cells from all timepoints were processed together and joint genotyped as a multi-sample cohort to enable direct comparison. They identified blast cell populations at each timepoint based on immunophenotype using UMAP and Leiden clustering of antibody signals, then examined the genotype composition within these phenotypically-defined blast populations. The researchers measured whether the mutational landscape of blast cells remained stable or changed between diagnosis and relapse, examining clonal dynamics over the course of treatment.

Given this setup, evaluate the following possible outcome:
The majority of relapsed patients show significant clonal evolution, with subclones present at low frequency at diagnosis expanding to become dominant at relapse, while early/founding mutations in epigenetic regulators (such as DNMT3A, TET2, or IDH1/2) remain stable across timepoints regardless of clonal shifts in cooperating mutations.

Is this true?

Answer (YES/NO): NO